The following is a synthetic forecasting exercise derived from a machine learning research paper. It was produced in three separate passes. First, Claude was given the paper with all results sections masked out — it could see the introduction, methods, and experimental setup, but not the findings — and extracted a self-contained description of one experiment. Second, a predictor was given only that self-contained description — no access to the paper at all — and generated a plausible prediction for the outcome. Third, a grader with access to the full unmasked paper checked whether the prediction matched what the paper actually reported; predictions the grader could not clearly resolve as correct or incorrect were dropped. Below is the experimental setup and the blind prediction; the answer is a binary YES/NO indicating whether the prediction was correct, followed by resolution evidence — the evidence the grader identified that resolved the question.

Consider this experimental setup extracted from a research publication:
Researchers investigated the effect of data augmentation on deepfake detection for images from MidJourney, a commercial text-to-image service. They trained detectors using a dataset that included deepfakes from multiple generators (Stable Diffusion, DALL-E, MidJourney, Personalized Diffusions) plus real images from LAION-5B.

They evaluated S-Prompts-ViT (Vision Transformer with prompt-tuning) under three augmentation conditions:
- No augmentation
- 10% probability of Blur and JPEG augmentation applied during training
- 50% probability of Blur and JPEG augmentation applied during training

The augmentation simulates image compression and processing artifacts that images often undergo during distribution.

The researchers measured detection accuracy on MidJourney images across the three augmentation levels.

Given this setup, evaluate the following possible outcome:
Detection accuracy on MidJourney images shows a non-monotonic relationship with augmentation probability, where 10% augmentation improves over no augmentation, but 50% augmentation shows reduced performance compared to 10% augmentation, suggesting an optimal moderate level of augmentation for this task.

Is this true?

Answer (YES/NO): NO